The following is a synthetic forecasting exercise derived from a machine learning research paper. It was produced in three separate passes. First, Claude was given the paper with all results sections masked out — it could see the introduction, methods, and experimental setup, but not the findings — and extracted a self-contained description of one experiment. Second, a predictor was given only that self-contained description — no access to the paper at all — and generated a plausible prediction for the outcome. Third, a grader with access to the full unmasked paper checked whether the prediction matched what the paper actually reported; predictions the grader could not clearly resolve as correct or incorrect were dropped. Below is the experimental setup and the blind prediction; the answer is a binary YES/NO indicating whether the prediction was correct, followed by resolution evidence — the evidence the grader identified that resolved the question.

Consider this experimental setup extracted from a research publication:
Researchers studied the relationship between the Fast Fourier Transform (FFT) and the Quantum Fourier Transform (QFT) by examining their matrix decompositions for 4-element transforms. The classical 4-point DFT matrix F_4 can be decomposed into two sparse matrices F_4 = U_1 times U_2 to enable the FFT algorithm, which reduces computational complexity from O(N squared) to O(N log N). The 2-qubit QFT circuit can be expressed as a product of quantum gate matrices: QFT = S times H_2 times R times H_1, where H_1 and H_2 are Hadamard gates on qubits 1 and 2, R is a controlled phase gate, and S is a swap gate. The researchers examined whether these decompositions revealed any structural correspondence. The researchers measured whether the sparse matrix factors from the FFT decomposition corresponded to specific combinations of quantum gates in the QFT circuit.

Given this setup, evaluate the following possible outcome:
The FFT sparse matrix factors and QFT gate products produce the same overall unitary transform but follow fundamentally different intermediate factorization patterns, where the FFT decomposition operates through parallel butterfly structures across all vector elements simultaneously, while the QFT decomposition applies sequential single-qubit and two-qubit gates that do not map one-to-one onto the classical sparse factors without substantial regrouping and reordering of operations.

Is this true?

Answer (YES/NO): NO